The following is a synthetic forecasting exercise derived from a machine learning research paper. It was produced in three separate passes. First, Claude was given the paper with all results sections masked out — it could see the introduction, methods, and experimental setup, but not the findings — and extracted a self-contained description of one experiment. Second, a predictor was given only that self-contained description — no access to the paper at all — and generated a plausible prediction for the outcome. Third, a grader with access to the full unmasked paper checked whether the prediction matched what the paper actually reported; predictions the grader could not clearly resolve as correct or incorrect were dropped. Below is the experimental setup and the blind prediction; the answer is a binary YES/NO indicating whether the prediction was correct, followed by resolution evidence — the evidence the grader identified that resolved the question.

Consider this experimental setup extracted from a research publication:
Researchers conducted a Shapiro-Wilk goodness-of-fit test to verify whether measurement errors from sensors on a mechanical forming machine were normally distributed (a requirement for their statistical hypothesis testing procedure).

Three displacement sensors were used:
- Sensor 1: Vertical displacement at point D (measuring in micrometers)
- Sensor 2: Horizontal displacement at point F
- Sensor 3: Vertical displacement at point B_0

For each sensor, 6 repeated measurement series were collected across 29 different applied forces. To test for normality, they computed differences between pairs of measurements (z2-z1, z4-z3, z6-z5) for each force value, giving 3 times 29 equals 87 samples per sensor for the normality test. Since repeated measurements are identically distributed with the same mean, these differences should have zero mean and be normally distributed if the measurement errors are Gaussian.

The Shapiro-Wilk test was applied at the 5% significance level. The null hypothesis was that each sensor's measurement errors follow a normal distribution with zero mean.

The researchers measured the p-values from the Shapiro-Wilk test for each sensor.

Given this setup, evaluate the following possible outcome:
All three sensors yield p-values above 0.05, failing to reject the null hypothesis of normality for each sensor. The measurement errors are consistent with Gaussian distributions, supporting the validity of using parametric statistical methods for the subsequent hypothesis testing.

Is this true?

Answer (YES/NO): YES